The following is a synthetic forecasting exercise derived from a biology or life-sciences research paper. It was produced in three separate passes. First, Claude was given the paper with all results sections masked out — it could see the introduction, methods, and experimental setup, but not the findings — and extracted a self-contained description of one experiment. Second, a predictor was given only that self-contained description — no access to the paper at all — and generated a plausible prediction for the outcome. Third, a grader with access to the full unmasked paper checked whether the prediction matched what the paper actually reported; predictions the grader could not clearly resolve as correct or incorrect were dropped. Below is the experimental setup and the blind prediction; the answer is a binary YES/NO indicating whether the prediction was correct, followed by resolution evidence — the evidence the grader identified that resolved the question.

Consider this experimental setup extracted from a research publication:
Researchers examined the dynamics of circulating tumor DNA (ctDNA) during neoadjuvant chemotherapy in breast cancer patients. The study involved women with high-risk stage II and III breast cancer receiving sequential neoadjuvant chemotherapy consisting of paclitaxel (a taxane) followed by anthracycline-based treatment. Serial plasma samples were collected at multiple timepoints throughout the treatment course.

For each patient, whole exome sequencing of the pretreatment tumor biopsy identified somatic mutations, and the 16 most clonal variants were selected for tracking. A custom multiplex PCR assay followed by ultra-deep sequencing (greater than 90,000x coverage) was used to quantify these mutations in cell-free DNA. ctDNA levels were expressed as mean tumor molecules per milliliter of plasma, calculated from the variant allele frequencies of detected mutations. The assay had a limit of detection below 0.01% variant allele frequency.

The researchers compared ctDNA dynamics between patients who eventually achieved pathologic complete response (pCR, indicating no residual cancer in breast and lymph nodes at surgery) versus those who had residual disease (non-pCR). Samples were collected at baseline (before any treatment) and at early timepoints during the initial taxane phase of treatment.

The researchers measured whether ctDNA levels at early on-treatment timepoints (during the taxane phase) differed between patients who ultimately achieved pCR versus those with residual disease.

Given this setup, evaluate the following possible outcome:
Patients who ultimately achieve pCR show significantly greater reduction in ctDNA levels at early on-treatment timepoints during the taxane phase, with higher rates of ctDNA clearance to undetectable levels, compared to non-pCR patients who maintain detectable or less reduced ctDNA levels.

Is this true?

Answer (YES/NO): YES